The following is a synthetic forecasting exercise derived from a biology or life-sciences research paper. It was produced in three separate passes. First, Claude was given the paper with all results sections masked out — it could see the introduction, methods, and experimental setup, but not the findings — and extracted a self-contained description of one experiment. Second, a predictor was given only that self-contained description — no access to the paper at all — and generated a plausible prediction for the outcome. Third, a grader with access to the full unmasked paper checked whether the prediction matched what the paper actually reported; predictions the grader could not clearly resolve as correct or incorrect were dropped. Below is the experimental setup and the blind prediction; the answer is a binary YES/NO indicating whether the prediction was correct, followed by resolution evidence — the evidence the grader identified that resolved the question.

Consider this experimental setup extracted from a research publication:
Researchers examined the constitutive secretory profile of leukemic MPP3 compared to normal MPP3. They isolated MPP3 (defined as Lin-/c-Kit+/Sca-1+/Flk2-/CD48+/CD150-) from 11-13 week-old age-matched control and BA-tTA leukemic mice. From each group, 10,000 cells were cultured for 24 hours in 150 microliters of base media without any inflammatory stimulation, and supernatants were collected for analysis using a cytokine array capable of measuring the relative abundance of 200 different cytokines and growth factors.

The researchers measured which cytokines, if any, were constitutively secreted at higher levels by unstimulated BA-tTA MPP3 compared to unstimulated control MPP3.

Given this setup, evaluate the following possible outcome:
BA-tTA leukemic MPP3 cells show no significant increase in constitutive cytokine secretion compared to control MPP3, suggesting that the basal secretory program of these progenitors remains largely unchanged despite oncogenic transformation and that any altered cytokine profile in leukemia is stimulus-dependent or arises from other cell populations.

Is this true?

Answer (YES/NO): NO